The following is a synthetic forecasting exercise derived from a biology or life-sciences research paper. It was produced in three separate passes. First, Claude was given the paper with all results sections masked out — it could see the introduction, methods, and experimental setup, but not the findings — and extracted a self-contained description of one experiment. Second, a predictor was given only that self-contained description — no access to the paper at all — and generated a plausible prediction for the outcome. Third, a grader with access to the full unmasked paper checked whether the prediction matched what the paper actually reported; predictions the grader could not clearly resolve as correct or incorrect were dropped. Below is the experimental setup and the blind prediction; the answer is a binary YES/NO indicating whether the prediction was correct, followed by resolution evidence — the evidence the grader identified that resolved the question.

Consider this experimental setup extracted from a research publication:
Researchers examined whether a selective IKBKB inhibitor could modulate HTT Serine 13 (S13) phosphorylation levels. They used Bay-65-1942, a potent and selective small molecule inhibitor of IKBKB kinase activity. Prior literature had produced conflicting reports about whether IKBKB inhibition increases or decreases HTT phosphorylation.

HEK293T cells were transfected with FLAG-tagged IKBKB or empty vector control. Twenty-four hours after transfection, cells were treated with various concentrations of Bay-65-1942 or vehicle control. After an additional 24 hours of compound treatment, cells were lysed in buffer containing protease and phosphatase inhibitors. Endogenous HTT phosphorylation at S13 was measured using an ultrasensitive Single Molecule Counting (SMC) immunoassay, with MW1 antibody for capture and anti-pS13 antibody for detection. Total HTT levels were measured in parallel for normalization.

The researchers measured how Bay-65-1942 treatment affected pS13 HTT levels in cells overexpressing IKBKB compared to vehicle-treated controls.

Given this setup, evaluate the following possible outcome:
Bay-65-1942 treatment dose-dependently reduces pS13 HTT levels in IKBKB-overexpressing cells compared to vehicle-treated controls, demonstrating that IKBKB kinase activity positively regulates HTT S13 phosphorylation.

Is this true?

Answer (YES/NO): NO